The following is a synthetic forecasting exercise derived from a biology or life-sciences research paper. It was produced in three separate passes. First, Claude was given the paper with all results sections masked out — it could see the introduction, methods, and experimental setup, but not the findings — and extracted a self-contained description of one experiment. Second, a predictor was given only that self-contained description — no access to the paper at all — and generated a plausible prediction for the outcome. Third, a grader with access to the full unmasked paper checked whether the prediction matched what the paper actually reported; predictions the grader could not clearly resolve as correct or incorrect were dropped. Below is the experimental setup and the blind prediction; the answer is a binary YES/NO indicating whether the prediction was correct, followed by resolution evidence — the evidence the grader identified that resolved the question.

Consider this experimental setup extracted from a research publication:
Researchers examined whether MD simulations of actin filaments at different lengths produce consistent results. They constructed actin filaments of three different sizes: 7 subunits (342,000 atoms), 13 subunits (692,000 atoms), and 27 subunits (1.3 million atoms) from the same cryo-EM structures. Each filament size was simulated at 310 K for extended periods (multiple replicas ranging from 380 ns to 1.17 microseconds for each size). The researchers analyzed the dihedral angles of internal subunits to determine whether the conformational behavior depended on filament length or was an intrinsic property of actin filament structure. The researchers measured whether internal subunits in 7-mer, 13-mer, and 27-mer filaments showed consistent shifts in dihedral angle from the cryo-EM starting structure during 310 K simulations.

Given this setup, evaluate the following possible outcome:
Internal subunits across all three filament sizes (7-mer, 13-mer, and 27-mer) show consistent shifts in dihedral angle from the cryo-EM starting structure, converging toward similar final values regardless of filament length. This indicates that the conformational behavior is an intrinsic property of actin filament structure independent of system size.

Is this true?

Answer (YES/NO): YES